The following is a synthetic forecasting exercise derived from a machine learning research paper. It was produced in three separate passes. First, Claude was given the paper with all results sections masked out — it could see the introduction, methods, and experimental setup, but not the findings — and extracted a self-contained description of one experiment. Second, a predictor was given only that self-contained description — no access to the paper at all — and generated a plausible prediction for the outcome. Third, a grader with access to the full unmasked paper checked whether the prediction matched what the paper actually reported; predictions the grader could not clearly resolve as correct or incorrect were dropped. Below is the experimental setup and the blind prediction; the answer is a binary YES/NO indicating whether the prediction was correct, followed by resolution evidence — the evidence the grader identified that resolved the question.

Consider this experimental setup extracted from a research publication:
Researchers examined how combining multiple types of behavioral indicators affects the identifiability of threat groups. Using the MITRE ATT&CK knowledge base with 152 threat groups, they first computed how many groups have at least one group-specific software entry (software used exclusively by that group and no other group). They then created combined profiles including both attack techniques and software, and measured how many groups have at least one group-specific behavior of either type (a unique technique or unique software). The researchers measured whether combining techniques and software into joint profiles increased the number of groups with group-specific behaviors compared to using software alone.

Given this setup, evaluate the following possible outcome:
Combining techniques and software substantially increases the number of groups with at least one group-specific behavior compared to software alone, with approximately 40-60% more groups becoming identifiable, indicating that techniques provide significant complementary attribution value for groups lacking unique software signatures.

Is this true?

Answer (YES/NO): NO